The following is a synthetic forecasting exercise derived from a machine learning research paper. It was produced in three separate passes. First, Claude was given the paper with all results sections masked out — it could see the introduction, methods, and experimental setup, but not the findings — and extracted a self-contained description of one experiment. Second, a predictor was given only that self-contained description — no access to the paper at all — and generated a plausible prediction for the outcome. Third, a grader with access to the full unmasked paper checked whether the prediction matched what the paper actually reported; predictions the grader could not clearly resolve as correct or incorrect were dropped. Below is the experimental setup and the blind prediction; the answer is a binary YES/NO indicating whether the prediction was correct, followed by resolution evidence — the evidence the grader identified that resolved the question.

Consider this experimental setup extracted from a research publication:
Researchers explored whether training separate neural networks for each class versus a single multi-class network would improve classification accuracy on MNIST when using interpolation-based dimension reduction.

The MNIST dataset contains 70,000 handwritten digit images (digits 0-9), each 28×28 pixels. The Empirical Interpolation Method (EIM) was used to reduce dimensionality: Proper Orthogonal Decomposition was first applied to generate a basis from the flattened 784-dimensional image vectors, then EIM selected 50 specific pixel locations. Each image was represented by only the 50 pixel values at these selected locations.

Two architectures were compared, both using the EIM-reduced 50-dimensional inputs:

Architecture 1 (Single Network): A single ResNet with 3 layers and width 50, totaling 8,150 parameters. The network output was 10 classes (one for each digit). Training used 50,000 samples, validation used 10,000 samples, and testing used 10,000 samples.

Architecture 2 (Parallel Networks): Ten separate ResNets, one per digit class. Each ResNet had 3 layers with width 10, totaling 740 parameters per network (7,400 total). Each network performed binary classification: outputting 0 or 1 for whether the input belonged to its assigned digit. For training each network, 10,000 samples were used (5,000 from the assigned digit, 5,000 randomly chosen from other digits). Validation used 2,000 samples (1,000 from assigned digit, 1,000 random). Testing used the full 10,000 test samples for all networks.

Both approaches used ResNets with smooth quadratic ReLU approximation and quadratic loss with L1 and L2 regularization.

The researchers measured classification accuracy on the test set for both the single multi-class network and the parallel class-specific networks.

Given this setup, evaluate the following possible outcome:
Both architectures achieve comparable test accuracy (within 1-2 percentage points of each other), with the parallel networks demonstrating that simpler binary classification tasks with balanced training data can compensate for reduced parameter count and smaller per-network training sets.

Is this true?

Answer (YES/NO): NO